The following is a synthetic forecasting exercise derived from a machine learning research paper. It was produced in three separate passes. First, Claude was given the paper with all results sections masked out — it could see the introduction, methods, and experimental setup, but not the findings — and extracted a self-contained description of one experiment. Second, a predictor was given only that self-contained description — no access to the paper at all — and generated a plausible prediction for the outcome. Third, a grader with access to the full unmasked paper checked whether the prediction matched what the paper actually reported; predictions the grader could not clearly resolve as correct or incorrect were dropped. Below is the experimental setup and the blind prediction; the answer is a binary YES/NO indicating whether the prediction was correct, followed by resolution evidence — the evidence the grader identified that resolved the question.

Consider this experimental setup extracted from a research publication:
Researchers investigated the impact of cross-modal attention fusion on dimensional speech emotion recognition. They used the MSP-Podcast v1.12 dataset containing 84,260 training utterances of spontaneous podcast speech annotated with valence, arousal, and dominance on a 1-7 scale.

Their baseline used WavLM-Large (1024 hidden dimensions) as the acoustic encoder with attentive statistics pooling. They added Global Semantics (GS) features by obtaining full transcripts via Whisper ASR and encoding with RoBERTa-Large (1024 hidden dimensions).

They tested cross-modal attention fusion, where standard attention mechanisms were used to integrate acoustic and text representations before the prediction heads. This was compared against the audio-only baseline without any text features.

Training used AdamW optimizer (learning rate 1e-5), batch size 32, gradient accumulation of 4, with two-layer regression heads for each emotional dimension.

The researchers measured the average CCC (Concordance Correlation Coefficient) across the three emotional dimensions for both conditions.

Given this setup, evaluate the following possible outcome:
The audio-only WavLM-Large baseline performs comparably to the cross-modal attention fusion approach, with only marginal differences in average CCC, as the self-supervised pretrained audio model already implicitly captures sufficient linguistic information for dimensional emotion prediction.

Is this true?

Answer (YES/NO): NO